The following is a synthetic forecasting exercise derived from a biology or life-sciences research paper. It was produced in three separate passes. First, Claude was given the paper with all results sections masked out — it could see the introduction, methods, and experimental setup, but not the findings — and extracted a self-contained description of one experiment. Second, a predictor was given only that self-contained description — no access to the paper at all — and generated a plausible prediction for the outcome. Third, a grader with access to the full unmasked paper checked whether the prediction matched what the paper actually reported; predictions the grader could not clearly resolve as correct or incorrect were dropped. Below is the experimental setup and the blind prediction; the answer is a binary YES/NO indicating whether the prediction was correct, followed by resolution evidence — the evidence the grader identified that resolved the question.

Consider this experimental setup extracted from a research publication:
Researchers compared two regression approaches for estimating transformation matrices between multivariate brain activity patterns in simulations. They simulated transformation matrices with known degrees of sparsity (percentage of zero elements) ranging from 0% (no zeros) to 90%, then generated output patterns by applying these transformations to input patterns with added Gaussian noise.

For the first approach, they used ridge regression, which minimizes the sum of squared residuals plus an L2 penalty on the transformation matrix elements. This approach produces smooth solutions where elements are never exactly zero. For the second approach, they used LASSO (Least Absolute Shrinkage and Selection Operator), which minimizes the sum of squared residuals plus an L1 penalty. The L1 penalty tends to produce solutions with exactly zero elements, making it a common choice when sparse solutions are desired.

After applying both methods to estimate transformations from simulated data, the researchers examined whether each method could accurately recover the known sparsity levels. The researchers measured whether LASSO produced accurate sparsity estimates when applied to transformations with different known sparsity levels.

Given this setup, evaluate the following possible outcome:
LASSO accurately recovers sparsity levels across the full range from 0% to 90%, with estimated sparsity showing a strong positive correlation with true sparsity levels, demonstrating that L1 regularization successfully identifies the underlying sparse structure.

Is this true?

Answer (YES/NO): NO